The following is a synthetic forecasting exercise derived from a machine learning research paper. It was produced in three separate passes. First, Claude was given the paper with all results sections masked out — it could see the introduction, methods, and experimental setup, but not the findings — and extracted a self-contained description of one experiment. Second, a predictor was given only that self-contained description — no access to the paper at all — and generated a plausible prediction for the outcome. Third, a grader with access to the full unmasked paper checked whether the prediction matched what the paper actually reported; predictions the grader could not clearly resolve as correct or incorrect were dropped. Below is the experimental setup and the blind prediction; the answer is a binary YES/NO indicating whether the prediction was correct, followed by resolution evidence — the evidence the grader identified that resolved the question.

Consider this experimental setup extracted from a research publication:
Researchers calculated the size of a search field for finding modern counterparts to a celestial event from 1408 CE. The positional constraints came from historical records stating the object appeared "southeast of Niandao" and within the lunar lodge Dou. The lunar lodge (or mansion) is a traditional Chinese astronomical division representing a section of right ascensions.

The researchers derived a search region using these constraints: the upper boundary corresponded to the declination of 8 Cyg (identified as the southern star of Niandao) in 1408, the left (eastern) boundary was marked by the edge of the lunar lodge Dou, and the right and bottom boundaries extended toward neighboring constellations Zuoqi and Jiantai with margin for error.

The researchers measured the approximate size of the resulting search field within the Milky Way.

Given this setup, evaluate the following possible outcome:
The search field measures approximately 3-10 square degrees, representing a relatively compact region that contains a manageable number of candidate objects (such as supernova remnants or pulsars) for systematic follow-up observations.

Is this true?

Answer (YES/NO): NO